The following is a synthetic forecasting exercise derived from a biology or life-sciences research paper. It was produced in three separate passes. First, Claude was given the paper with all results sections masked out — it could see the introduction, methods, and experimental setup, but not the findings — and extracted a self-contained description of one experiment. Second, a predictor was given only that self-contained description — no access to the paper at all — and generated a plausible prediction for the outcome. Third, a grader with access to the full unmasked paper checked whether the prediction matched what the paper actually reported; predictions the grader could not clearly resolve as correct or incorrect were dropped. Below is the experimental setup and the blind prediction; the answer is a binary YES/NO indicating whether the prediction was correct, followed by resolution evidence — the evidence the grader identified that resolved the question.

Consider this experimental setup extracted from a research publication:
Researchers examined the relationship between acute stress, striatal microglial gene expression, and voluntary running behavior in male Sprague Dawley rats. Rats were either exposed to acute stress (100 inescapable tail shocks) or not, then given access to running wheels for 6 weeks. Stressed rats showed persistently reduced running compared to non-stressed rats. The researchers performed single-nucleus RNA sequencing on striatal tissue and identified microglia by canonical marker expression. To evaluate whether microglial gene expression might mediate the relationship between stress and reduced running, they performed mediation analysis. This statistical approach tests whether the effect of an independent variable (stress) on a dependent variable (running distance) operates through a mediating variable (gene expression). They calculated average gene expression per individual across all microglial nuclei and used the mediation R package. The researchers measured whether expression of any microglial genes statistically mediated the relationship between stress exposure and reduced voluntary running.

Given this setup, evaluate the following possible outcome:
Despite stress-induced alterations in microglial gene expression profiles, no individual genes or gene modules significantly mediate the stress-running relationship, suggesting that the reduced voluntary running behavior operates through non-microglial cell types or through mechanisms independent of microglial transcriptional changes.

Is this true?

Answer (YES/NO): NO